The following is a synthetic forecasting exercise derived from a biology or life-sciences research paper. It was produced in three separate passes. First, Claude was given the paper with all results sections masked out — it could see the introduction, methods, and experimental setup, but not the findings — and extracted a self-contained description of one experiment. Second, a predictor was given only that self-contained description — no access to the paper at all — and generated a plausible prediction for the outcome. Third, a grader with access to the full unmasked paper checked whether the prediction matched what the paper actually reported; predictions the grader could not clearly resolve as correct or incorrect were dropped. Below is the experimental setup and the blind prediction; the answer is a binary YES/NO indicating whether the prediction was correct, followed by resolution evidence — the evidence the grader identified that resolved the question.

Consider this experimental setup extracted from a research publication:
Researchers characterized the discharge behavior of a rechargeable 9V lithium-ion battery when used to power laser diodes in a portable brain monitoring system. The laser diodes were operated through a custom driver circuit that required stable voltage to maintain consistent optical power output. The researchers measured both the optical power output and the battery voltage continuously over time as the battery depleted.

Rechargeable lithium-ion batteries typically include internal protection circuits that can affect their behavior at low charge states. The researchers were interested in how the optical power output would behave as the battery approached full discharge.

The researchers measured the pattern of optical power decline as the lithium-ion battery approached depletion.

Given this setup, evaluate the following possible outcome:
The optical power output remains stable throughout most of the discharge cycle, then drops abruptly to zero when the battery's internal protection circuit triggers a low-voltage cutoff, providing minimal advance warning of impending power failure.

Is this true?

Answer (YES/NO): YES